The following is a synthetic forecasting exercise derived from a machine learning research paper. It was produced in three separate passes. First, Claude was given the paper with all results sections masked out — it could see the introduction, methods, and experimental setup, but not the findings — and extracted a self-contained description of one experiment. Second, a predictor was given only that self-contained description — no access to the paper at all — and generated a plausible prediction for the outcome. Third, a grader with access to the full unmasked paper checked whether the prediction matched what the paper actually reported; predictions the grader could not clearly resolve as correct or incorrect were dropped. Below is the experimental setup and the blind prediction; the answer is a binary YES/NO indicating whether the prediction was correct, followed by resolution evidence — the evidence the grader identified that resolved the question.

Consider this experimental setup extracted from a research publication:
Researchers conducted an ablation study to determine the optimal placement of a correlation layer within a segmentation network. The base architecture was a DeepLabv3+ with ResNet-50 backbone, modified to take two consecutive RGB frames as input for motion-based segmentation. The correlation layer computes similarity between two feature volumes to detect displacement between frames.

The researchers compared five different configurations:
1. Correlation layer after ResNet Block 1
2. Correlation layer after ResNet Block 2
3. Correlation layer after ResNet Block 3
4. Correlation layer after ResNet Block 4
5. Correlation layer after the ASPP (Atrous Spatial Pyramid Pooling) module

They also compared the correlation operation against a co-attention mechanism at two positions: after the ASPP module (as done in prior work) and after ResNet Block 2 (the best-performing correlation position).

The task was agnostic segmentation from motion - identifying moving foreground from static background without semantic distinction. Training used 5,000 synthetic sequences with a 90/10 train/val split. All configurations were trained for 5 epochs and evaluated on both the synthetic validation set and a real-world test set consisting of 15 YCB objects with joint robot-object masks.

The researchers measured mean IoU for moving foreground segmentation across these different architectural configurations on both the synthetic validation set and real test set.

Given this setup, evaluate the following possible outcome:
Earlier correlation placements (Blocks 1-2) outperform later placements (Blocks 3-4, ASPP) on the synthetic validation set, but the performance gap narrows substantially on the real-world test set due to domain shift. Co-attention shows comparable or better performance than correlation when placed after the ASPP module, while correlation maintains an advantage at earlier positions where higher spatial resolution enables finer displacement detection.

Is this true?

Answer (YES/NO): NO